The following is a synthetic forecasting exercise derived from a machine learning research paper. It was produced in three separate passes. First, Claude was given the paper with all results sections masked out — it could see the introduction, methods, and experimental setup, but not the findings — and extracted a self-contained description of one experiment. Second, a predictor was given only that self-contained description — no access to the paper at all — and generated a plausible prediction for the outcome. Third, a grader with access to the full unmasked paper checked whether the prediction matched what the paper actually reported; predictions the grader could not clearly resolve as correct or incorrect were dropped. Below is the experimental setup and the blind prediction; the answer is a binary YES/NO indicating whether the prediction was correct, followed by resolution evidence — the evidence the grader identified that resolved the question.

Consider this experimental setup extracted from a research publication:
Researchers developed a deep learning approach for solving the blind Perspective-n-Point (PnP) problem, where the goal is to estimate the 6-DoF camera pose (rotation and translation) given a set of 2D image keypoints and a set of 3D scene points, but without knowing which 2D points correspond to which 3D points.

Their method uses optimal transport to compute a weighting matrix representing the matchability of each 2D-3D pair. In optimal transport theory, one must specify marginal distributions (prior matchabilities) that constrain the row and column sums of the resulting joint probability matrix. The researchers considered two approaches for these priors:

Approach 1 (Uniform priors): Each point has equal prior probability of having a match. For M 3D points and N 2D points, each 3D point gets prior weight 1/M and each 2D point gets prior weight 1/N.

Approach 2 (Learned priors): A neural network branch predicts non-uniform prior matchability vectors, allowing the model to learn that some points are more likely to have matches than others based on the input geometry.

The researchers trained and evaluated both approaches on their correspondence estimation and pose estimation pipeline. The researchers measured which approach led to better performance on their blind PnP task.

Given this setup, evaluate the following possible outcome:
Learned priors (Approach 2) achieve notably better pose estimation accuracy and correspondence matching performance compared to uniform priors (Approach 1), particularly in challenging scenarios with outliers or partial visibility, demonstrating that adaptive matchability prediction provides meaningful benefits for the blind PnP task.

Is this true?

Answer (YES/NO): NO